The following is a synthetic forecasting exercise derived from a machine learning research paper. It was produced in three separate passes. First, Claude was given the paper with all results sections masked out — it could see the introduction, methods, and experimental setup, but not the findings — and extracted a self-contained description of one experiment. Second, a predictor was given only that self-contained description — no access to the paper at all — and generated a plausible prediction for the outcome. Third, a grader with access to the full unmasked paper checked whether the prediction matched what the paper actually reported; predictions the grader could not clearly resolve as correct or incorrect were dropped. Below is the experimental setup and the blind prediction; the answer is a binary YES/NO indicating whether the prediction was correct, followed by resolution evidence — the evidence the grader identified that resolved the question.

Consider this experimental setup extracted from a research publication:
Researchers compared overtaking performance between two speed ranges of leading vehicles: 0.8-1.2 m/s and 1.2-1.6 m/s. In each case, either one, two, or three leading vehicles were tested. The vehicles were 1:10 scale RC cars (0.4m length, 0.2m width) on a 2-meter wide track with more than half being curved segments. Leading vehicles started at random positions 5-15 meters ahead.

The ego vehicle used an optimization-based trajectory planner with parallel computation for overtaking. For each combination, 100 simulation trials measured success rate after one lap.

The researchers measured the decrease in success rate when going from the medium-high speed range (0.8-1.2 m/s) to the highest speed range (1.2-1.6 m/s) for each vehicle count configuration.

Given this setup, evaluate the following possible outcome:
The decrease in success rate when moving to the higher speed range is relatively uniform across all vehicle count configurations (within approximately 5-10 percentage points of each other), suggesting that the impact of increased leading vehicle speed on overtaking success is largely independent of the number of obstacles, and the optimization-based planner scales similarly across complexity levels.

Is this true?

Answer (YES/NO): NO